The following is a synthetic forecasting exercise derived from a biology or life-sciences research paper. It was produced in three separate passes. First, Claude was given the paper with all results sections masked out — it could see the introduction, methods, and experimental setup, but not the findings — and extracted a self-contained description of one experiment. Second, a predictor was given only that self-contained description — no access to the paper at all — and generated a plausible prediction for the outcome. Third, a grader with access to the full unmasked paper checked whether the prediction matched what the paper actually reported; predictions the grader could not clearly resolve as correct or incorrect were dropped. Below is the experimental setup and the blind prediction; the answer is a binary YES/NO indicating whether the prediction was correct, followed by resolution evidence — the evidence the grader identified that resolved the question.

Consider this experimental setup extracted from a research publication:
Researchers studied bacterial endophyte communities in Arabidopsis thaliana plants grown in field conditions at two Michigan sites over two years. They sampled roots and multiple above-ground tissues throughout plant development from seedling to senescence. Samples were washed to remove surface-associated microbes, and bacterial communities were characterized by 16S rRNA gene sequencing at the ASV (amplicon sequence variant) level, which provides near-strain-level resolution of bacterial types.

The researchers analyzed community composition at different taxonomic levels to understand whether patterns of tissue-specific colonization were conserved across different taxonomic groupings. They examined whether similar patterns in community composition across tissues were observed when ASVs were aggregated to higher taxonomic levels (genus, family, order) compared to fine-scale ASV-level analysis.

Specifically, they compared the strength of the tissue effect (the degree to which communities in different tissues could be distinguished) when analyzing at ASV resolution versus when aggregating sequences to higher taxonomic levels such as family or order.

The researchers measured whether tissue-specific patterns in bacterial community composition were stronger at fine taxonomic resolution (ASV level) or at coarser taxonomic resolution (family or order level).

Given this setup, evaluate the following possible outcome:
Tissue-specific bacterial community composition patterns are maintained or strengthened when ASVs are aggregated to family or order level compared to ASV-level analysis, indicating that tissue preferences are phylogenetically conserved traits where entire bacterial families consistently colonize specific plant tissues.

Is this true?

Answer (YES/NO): NO